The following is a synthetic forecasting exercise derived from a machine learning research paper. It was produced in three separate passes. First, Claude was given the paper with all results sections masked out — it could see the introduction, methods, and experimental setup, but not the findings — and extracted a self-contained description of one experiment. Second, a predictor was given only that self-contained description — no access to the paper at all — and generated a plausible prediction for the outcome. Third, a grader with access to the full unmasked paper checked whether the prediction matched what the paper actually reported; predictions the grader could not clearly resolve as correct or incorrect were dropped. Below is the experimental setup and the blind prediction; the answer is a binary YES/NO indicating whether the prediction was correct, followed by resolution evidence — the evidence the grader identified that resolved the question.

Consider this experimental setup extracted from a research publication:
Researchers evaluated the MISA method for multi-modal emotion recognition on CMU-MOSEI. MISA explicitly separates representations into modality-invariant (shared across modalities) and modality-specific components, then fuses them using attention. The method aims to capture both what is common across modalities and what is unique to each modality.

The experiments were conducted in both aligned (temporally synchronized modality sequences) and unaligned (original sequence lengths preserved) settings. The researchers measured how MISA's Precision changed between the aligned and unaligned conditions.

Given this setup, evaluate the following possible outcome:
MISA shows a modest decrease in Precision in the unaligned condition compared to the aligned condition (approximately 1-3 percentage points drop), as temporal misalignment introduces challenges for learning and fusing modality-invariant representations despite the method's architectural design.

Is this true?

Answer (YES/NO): NO